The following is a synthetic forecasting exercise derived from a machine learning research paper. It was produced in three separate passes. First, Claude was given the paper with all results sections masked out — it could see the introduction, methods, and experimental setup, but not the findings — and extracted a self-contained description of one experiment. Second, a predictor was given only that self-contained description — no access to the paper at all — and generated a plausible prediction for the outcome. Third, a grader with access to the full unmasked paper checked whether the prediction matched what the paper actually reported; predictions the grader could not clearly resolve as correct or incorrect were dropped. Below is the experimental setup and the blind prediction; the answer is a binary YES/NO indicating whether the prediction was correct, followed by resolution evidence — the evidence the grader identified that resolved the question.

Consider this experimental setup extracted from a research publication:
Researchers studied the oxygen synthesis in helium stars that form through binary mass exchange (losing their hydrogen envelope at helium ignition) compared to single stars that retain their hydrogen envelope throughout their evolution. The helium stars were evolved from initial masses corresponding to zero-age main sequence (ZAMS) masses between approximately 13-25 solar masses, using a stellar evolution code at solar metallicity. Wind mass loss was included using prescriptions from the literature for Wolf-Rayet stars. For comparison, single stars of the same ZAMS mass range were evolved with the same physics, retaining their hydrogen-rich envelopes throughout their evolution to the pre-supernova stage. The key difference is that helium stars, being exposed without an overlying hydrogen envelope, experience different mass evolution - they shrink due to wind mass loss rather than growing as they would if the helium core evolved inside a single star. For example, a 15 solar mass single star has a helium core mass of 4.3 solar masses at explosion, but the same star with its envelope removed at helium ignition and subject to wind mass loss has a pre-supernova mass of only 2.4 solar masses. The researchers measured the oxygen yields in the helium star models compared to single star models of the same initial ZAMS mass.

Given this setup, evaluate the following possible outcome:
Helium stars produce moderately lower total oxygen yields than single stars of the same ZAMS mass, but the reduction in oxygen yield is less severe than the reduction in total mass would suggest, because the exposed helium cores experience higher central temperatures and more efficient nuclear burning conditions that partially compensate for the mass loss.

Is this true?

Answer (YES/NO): NO